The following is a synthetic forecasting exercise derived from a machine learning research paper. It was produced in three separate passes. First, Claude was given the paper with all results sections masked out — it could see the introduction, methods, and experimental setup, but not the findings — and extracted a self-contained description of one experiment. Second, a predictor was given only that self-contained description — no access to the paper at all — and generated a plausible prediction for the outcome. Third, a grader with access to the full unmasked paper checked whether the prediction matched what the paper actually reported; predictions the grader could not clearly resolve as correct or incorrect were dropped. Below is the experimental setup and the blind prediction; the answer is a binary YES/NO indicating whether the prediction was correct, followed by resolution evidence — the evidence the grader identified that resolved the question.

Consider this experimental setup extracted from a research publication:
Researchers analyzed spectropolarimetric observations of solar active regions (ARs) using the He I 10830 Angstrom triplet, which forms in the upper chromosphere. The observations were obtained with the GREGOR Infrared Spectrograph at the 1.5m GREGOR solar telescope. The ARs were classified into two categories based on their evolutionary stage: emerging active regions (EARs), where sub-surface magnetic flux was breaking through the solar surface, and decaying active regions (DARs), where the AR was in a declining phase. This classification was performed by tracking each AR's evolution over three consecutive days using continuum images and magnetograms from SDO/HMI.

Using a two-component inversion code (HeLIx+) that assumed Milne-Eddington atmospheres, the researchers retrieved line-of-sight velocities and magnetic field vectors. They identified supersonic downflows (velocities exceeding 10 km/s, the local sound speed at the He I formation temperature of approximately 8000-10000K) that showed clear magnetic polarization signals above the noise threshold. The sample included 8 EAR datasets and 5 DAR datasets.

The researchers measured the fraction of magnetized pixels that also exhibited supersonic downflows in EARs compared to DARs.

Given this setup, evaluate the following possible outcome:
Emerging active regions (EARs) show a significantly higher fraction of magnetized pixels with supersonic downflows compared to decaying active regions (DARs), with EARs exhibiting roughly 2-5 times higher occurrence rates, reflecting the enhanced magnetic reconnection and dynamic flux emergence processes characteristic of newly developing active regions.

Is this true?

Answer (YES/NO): NO